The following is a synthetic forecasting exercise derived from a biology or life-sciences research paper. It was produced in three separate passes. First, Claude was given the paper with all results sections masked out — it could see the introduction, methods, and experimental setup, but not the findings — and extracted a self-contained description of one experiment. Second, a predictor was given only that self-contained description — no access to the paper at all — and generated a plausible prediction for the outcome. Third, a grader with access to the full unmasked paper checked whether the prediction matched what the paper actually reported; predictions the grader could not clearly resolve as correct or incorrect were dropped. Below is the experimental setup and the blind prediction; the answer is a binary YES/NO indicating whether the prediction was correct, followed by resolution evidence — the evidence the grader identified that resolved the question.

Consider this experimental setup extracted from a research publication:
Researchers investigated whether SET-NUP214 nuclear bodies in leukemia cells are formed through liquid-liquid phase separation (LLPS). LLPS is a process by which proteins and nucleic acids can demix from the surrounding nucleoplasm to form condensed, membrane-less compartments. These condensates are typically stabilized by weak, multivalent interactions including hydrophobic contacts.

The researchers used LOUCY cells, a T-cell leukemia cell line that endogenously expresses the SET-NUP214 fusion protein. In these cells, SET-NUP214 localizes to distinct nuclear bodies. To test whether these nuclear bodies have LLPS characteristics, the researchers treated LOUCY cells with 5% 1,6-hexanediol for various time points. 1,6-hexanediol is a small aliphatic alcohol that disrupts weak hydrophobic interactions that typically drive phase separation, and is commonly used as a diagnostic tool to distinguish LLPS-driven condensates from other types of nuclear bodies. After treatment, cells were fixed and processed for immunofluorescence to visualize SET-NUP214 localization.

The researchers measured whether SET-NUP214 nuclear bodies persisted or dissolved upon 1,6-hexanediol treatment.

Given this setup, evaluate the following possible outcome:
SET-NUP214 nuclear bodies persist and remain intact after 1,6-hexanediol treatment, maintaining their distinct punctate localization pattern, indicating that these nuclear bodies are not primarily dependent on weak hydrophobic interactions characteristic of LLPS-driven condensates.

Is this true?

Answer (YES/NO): NO